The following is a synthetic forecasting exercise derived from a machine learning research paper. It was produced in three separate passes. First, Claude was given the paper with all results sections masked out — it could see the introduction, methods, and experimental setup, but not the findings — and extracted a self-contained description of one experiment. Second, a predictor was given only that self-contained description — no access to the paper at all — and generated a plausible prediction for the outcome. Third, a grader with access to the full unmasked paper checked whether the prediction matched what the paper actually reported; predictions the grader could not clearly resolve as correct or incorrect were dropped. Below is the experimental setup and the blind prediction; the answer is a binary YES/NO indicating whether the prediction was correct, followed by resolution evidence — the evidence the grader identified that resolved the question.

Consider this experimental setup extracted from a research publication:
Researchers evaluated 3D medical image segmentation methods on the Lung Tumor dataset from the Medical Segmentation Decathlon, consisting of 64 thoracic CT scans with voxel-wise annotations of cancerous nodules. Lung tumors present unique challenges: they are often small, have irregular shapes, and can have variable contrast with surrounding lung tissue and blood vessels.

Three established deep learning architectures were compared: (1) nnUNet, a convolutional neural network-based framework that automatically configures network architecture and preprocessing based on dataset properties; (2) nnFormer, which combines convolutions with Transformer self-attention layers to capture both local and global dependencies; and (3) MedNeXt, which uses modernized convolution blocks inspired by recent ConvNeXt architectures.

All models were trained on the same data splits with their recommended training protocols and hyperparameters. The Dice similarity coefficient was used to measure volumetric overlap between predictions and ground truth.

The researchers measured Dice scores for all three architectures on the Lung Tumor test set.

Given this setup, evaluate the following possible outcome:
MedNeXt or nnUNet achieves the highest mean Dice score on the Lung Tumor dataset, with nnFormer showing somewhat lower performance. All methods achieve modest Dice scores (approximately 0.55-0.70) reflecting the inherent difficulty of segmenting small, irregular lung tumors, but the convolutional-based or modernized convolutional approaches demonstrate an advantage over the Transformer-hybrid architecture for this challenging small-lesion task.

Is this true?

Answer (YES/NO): NO